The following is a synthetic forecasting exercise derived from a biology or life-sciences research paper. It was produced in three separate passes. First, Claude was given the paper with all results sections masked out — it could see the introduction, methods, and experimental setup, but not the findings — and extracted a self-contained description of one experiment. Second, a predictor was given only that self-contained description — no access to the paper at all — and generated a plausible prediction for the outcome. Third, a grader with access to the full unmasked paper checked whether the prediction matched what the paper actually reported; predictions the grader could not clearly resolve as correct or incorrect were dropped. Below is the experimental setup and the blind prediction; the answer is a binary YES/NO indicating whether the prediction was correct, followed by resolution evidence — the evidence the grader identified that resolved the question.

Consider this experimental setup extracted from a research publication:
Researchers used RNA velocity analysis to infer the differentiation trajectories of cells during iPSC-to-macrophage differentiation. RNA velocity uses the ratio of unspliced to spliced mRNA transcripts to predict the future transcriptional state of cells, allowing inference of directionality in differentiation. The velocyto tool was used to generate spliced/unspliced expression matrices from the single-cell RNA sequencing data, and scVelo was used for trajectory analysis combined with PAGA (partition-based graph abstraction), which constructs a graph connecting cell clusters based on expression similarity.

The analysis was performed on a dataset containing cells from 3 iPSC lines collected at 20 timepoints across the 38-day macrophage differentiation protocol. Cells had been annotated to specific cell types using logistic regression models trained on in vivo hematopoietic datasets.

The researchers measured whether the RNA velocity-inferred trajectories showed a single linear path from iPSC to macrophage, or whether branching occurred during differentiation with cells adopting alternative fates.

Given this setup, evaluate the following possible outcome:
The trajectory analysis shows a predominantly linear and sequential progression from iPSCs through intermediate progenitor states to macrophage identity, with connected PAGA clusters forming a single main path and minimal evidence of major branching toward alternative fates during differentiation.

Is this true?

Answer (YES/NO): NO